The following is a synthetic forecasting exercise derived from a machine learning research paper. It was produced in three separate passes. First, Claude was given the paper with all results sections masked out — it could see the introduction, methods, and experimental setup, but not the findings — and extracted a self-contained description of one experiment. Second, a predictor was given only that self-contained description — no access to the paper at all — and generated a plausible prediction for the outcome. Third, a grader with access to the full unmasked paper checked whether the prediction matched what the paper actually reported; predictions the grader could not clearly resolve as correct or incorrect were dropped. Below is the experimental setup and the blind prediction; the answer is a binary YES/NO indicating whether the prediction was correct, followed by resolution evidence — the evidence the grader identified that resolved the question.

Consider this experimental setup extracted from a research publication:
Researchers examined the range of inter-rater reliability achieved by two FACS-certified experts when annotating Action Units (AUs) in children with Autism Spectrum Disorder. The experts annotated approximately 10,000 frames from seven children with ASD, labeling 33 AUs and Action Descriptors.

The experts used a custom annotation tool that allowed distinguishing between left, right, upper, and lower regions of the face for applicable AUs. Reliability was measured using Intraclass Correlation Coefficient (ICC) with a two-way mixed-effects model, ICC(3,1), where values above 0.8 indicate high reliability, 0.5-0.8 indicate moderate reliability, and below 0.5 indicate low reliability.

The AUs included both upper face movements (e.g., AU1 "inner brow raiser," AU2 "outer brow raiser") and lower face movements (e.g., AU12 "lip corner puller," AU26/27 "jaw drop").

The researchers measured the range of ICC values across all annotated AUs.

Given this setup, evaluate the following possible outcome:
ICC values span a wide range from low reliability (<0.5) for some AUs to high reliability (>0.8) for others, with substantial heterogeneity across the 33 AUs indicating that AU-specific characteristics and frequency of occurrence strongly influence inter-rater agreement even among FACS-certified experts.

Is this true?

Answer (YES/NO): NO